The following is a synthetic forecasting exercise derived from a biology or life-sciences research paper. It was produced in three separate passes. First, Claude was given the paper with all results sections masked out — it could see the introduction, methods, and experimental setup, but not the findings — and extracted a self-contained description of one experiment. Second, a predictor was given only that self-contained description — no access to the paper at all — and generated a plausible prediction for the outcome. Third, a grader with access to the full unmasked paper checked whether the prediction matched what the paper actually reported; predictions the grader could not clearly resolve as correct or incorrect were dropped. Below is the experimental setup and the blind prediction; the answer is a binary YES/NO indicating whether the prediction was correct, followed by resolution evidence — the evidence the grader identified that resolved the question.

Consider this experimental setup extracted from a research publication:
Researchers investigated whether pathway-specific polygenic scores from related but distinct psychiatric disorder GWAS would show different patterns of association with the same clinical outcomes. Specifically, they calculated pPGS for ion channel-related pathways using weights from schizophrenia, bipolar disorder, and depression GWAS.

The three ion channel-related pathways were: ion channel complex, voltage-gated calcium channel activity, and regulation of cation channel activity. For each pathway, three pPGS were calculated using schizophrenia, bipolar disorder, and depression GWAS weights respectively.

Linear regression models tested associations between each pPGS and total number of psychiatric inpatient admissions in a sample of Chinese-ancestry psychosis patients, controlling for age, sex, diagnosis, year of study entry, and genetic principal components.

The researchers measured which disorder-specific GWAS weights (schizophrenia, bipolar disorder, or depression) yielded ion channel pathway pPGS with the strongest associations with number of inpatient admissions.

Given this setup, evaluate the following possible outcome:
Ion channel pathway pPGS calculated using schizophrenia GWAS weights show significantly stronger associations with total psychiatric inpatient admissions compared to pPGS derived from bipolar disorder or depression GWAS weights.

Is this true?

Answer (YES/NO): NO